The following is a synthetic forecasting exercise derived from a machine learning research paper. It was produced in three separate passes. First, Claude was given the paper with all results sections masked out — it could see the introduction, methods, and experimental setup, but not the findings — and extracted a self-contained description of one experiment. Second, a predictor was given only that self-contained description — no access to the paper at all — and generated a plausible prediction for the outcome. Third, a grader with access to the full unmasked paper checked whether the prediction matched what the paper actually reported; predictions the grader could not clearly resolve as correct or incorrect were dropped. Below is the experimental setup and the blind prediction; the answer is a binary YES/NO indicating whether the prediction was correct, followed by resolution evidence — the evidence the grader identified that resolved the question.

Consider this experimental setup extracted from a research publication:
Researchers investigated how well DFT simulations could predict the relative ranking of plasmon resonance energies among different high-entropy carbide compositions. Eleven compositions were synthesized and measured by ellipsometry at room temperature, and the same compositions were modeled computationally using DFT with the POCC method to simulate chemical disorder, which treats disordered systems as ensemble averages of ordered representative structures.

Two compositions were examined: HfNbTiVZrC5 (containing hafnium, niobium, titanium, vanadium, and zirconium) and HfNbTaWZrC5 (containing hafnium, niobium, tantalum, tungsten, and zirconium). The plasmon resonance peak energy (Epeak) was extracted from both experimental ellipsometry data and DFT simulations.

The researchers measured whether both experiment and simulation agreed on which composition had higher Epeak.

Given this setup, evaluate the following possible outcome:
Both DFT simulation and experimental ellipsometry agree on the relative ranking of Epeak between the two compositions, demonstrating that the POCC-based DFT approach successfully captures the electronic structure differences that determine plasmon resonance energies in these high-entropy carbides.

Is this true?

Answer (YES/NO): YES